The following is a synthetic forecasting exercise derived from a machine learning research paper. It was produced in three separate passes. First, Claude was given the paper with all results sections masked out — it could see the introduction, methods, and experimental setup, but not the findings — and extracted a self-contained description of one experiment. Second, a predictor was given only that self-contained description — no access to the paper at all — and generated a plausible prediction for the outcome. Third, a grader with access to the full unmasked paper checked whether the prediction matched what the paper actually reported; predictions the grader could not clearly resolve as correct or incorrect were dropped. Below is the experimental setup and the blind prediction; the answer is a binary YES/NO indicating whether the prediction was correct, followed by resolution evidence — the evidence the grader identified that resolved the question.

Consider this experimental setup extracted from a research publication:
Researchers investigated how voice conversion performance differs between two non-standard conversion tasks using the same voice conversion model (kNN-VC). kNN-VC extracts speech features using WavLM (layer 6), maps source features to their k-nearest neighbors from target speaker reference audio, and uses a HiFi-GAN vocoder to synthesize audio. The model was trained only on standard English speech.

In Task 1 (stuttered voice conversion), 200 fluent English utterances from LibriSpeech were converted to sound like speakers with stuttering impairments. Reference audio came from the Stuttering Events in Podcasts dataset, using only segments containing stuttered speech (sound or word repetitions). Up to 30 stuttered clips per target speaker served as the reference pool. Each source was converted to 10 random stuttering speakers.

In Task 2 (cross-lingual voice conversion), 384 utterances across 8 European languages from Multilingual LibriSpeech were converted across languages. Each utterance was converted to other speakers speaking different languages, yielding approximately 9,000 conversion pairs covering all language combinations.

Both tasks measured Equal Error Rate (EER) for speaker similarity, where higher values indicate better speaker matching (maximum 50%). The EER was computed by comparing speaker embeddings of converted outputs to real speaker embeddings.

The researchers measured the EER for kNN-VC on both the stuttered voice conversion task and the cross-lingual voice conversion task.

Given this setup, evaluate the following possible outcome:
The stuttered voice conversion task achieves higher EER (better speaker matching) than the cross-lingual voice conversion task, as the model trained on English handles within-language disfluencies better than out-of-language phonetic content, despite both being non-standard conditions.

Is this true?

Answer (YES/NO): YES